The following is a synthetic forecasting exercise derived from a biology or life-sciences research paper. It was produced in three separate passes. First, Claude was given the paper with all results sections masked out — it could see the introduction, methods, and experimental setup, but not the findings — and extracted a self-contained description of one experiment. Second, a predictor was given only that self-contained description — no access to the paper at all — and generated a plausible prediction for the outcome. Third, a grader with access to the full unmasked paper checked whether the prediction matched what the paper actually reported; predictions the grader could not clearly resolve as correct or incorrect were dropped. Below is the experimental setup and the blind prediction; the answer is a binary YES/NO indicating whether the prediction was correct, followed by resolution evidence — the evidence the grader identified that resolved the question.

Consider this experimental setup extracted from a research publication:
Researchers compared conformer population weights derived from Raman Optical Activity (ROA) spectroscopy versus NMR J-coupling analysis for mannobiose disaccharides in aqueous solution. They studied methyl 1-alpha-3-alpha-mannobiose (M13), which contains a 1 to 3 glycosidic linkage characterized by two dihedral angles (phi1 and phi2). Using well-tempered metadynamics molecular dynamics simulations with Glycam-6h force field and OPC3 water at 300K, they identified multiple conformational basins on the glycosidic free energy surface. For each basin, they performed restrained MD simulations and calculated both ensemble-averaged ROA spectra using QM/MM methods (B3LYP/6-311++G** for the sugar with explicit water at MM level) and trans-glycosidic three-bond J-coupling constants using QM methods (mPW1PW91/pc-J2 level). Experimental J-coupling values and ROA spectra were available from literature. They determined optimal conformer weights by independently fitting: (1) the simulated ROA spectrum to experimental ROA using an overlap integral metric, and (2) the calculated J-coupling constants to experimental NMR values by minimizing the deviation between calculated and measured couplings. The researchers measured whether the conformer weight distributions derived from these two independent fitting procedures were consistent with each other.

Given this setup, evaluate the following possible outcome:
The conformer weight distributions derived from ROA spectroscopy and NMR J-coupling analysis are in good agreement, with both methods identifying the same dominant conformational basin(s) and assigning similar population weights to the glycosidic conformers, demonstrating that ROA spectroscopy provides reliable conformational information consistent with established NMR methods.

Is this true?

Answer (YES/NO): YES